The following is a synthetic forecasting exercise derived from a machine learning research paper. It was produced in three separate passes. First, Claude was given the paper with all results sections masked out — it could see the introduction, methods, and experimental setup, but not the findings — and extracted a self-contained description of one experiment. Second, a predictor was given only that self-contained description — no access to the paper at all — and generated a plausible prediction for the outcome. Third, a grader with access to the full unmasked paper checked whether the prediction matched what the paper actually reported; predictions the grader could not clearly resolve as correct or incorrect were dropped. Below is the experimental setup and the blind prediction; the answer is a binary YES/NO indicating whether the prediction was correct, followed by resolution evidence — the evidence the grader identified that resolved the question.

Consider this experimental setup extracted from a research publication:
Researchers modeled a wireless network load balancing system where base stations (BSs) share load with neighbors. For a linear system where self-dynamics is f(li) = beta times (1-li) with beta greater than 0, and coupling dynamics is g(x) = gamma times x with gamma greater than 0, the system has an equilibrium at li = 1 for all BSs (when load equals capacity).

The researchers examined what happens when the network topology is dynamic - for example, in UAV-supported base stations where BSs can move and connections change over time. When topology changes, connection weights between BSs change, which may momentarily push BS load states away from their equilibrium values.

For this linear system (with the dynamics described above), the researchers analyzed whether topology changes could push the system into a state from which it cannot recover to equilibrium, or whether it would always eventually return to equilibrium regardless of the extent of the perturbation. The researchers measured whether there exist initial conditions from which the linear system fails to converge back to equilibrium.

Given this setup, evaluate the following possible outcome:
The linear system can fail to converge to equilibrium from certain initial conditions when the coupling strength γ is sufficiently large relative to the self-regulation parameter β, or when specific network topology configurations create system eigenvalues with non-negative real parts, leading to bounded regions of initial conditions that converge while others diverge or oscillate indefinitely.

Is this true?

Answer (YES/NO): NO